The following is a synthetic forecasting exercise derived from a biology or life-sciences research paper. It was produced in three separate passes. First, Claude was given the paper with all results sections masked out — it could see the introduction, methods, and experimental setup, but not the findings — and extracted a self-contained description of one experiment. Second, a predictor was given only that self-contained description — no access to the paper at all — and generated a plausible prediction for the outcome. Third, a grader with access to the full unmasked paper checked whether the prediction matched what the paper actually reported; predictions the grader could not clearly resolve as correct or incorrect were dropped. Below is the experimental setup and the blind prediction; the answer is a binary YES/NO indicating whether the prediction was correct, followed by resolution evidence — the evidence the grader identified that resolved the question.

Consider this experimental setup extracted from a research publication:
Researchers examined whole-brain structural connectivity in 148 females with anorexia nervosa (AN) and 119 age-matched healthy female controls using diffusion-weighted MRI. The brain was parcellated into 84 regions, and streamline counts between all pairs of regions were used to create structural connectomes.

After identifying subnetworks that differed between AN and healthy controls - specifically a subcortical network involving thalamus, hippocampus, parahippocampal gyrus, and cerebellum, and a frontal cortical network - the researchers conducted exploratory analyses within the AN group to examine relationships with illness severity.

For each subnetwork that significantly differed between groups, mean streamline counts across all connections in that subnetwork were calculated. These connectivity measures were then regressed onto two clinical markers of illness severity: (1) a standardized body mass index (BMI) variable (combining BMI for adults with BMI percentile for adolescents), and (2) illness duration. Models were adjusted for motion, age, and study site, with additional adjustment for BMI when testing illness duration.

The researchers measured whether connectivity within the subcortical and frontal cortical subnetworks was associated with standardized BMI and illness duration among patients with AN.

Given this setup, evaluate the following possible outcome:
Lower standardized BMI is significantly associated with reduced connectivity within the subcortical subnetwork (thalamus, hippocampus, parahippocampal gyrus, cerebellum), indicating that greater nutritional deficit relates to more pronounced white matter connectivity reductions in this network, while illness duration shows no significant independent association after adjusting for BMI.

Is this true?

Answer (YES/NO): YES